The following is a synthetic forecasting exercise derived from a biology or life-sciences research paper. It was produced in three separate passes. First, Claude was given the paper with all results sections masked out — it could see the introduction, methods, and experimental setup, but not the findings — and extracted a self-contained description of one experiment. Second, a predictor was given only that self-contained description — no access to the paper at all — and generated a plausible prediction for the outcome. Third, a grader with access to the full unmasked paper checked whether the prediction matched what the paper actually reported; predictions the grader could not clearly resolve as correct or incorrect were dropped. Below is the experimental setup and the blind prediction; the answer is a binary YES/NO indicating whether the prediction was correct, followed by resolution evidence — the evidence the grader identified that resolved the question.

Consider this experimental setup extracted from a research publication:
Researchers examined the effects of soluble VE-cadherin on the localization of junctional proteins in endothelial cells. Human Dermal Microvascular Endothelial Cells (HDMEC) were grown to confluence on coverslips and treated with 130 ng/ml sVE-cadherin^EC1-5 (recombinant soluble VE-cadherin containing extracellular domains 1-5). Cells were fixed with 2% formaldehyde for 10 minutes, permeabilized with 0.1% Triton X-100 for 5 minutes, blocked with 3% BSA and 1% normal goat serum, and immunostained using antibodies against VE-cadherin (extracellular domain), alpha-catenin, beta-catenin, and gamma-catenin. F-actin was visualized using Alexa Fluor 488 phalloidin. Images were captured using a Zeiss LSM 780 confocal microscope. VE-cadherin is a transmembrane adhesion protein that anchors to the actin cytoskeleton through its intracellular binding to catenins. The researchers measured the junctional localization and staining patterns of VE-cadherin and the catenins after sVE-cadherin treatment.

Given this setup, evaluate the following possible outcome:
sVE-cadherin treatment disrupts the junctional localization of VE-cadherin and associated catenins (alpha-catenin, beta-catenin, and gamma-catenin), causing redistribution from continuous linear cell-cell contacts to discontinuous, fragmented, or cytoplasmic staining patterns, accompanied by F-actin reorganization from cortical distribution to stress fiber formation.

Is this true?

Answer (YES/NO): YES